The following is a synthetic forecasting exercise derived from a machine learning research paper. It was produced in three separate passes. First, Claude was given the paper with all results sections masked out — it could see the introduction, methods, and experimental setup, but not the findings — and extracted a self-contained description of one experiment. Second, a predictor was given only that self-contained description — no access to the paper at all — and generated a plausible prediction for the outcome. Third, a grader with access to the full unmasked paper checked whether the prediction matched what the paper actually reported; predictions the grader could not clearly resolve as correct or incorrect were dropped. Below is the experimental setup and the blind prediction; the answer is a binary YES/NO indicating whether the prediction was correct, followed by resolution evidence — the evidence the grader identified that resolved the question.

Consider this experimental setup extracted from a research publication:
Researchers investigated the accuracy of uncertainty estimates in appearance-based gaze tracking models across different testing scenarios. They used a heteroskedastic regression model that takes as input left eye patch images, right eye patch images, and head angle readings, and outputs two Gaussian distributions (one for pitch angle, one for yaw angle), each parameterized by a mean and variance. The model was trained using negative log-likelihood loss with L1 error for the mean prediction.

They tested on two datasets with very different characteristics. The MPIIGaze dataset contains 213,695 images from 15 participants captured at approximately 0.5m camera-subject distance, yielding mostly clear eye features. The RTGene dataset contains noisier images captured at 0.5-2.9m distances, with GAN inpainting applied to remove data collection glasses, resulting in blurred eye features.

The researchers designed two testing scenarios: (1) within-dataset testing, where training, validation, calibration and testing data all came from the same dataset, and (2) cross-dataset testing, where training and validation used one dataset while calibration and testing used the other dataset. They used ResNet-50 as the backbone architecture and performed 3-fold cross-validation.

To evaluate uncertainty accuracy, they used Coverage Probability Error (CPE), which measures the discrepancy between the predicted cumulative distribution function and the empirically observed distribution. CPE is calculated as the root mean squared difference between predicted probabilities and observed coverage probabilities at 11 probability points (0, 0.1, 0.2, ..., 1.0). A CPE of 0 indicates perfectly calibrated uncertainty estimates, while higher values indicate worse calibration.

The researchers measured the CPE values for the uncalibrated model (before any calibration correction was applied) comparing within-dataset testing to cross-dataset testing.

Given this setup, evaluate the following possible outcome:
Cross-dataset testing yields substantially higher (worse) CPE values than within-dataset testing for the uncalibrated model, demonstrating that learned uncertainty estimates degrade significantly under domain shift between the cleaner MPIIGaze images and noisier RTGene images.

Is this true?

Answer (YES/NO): YES